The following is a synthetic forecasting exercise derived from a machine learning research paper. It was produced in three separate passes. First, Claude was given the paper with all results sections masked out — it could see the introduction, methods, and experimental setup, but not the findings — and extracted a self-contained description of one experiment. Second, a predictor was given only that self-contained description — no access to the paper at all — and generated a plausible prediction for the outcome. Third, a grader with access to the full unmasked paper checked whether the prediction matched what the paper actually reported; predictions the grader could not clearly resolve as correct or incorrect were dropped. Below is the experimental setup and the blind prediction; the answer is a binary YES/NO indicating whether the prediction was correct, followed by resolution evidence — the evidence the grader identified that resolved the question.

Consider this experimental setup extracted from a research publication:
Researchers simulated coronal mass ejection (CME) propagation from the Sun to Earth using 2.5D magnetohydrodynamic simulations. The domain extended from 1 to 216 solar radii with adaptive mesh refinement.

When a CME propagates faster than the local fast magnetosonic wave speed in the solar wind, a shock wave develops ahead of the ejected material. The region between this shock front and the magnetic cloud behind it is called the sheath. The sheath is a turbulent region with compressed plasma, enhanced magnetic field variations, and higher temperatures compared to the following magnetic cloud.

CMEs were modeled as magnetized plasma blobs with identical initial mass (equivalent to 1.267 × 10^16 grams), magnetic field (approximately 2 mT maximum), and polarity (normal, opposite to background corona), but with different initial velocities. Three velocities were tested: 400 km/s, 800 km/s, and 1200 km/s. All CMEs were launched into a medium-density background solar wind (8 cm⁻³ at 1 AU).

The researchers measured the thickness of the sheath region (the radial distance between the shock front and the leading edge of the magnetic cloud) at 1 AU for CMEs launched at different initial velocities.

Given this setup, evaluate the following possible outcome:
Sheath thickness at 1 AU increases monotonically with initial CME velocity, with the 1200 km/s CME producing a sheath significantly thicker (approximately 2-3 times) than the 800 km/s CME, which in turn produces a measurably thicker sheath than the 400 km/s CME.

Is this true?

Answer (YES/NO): NO